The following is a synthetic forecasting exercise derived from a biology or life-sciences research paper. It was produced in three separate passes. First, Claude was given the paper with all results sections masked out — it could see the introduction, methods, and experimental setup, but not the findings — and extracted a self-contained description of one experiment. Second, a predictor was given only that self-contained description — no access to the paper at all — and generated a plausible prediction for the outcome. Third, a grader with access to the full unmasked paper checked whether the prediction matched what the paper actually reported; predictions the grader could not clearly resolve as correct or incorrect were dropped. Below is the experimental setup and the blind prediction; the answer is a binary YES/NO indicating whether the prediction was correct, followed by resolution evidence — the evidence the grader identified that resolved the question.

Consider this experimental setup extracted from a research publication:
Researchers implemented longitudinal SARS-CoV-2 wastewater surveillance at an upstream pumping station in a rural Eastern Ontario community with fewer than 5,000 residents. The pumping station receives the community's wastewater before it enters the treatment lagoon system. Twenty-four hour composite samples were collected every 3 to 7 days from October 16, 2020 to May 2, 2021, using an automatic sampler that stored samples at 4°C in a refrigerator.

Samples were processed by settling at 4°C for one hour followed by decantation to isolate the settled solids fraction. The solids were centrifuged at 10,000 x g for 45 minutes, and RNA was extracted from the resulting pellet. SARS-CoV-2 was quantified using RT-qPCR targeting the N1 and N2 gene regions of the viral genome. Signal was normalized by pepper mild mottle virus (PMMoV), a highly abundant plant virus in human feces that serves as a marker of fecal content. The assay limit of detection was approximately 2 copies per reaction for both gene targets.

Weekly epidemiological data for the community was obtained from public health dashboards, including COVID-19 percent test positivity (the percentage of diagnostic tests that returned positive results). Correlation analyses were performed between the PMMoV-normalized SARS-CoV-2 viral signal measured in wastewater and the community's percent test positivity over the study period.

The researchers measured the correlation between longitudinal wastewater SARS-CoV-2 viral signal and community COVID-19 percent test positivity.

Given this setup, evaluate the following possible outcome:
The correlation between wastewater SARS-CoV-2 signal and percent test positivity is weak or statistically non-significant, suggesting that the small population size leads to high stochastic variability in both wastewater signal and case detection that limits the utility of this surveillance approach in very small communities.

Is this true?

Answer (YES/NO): NO